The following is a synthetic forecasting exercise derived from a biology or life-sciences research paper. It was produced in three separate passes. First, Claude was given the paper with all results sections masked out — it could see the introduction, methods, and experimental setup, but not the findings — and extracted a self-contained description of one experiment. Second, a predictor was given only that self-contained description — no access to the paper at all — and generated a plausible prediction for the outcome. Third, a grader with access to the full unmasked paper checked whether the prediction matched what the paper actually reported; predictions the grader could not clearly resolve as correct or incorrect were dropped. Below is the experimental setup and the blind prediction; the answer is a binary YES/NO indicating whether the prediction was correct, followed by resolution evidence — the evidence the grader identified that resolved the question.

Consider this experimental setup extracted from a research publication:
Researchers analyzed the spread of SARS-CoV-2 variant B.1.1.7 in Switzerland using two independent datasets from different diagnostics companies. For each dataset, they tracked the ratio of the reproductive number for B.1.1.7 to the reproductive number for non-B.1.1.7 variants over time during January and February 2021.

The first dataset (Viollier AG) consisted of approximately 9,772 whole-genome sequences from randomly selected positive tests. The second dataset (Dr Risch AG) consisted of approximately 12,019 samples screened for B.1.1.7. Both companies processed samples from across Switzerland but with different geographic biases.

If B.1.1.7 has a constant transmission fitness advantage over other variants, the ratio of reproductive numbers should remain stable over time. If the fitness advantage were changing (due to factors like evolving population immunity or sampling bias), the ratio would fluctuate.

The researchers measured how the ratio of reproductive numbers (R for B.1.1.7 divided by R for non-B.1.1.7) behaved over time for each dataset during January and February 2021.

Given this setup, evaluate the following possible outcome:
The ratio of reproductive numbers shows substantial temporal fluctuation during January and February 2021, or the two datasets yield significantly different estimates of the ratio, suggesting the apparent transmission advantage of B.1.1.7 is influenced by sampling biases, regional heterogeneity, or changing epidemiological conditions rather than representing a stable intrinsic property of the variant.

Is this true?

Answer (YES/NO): NO